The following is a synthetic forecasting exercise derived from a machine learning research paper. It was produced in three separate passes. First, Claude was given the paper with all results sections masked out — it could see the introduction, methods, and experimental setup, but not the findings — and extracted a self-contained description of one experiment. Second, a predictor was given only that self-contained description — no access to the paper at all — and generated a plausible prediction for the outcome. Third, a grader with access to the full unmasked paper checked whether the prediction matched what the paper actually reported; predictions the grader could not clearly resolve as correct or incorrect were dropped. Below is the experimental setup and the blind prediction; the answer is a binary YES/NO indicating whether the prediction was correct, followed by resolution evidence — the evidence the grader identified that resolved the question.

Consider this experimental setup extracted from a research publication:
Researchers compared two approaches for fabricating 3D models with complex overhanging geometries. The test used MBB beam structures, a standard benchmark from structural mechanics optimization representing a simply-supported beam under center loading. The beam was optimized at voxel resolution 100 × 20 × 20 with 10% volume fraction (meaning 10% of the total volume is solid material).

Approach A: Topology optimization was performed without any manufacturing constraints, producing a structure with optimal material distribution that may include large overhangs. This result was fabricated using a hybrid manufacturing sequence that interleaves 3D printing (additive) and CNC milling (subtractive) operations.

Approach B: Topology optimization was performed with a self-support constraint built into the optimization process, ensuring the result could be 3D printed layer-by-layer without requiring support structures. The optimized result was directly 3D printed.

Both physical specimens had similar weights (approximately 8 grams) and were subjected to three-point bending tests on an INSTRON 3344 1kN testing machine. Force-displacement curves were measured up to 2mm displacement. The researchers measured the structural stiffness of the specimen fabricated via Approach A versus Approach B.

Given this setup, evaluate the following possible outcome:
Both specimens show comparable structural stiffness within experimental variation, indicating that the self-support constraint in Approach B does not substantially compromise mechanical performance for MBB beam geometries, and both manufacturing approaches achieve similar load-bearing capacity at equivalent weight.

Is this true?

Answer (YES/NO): NO